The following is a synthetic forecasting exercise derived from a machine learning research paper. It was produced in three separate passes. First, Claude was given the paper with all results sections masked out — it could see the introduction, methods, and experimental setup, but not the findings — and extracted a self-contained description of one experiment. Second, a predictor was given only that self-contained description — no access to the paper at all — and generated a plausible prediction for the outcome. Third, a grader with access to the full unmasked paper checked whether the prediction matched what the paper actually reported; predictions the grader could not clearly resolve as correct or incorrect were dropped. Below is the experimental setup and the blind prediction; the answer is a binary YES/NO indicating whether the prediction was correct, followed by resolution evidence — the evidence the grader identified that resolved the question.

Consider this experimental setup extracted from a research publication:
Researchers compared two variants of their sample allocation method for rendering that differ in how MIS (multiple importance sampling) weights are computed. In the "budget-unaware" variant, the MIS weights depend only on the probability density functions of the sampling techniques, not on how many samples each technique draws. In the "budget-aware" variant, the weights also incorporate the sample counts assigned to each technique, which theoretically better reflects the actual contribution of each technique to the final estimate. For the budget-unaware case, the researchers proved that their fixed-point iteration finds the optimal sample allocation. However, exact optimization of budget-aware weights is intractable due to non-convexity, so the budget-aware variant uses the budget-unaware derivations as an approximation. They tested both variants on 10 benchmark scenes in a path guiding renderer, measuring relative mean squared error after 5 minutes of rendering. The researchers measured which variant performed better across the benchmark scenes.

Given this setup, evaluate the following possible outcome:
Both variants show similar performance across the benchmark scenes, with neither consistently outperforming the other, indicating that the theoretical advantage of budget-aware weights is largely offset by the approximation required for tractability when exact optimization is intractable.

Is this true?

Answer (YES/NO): NO